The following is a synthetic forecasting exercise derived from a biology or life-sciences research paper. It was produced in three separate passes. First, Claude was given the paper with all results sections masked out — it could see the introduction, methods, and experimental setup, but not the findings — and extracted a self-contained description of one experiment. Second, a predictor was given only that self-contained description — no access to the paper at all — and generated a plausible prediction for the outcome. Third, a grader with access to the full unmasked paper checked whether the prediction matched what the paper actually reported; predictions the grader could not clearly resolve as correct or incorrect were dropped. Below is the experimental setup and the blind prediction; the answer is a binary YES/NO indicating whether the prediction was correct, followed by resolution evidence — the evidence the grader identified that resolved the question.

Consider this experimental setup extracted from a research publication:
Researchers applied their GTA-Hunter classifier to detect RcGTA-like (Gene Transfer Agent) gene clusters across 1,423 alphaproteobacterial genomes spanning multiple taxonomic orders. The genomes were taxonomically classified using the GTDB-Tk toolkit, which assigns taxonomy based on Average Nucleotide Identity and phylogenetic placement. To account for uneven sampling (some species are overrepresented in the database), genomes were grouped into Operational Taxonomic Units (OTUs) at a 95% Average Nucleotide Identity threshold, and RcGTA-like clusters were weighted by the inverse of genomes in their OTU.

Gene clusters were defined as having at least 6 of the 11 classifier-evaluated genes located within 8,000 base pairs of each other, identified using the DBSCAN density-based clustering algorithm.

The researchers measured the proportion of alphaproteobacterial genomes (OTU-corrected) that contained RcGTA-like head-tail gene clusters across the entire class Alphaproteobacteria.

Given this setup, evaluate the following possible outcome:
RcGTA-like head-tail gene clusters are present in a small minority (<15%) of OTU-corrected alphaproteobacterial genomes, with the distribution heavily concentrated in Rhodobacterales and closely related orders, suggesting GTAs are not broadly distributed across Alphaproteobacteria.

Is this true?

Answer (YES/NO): NO